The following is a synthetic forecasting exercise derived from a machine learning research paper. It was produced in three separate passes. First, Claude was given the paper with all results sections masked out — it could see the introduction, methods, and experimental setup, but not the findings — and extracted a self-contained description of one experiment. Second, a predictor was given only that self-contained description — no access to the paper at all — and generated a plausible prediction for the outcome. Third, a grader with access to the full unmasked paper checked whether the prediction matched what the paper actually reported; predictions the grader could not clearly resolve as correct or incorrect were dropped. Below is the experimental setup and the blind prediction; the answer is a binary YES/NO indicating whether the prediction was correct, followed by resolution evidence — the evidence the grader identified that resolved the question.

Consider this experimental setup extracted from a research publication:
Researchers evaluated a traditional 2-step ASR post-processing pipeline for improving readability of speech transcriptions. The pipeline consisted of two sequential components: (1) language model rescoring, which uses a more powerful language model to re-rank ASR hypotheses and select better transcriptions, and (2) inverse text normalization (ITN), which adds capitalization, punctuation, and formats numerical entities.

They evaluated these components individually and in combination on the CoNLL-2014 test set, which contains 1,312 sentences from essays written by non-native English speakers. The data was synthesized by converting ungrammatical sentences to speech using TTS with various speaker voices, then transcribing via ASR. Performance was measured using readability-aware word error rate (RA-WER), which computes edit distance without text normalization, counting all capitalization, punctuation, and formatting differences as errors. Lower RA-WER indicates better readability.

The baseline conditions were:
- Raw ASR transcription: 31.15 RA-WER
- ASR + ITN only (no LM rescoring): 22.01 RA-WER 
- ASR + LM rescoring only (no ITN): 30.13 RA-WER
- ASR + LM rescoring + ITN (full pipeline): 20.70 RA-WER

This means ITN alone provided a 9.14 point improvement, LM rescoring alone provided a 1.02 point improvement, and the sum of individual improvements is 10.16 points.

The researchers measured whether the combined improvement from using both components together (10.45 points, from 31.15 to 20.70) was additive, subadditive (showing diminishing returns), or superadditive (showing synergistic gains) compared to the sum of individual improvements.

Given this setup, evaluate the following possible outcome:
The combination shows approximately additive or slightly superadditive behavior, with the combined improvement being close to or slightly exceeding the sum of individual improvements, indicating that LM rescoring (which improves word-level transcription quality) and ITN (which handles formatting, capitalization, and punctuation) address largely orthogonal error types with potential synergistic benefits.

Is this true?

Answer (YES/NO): YES